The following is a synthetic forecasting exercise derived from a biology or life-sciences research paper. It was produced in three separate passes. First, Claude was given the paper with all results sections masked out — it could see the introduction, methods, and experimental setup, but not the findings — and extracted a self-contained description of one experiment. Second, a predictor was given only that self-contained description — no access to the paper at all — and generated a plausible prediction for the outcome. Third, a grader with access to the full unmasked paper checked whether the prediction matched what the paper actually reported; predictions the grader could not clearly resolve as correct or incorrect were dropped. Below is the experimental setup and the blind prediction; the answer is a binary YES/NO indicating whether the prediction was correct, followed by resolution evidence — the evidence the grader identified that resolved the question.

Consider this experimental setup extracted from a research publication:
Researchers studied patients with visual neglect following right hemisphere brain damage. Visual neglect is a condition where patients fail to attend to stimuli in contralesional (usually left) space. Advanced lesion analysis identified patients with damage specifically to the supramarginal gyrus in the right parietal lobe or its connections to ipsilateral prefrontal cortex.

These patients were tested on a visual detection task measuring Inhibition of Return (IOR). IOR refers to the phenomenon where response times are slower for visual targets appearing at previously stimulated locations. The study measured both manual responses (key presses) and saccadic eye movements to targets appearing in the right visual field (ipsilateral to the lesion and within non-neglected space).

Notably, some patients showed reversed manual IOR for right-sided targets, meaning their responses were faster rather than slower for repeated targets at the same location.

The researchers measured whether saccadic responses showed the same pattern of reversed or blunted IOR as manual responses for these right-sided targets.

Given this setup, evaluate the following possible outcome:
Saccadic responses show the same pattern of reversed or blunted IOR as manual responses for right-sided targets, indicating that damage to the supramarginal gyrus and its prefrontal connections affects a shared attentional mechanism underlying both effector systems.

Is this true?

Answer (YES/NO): NO